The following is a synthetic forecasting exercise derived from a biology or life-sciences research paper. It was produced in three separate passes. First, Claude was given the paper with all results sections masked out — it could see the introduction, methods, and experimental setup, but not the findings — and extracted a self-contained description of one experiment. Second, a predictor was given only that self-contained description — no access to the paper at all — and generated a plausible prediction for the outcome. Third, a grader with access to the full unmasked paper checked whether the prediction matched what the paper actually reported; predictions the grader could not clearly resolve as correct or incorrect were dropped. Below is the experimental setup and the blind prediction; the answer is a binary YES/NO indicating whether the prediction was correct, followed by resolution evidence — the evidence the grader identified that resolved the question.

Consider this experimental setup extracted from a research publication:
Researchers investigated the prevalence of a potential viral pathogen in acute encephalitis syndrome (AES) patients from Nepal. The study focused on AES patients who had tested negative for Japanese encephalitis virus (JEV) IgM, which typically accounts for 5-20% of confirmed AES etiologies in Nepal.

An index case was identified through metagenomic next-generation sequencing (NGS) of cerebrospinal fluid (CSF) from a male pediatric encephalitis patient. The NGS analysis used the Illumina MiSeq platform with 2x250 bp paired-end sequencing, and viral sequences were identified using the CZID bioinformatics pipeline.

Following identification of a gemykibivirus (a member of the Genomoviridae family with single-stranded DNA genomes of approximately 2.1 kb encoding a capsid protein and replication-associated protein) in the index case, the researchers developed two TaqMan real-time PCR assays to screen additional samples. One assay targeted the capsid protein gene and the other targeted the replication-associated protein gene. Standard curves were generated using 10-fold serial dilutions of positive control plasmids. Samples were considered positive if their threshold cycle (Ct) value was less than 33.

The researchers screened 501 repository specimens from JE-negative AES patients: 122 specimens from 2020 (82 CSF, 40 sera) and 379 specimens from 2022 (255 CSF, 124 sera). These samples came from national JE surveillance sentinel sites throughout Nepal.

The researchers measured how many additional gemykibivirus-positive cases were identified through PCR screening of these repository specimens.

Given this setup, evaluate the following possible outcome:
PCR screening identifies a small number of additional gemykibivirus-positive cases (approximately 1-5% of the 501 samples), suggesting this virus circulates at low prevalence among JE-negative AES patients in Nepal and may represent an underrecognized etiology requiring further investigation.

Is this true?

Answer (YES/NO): YES